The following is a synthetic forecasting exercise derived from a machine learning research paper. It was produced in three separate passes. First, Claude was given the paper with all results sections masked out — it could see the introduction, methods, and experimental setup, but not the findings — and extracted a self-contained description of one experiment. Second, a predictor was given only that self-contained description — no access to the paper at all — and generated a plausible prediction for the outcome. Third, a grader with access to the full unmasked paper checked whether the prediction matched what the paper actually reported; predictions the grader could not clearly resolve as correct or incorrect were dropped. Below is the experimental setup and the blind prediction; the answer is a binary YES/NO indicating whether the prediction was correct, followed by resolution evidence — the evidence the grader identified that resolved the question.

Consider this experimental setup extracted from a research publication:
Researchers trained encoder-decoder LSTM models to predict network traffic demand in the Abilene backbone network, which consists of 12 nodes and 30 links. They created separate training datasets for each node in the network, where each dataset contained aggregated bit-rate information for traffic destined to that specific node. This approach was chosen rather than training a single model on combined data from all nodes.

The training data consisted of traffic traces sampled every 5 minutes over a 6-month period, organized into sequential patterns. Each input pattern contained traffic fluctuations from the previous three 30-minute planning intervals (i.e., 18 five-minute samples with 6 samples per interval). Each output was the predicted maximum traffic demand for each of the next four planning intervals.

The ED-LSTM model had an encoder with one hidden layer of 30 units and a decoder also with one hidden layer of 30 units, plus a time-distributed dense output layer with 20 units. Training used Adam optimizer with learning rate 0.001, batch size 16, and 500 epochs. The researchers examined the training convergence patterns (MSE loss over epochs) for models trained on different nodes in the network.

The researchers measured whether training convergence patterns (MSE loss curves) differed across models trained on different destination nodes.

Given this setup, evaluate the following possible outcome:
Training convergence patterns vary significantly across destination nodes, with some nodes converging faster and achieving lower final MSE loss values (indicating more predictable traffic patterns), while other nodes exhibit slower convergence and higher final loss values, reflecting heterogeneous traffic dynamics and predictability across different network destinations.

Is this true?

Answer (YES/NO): NO